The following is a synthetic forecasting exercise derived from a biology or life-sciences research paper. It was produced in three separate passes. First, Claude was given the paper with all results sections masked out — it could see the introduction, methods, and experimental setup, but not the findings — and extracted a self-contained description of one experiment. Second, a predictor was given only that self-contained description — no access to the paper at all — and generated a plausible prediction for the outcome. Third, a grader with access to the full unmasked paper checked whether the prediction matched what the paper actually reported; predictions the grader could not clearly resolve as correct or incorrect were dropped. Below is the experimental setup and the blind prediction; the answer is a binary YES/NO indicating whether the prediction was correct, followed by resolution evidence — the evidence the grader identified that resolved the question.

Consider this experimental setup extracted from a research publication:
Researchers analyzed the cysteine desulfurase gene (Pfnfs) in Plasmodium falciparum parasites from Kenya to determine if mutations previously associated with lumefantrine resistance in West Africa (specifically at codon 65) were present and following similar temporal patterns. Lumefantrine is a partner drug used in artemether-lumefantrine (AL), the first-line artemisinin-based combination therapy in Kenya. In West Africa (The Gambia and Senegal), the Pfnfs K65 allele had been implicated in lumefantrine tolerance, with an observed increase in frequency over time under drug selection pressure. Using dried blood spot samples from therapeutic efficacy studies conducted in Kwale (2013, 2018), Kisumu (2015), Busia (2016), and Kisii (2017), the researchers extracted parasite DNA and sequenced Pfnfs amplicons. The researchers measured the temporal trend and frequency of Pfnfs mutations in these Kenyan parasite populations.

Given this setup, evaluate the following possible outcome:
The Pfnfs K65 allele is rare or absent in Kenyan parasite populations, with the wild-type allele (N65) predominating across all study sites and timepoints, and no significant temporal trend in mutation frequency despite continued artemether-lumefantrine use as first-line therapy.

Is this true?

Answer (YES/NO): NO